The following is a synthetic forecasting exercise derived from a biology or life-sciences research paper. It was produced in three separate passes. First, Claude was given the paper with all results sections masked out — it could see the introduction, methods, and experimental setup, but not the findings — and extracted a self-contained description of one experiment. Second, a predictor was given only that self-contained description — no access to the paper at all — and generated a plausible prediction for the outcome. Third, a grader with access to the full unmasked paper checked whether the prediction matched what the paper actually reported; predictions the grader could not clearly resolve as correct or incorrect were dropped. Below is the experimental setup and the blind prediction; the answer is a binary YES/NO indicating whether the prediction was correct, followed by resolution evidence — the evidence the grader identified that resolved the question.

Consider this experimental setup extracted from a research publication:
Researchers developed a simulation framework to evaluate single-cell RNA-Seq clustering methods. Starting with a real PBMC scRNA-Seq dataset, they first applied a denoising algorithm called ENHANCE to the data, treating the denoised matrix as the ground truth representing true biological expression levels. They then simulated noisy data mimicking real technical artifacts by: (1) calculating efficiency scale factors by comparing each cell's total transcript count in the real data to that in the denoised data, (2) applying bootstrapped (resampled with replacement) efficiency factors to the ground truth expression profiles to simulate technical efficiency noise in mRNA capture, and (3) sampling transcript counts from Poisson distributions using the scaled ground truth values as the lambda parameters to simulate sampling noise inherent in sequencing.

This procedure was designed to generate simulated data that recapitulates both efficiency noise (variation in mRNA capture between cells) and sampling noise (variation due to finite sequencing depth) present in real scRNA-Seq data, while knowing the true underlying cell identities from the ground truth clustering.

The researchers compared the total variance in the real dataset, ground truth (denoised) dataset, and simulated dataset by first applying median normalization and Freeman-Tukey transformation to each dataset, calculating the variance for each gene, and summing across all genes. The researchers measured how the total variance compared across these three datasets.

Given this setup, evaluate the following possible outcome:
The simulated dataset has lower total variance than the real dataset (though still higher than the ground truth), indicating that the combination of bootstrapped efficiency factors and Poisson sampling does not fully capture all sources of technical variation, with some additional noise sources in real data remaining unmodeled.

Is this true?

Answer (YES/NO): NO